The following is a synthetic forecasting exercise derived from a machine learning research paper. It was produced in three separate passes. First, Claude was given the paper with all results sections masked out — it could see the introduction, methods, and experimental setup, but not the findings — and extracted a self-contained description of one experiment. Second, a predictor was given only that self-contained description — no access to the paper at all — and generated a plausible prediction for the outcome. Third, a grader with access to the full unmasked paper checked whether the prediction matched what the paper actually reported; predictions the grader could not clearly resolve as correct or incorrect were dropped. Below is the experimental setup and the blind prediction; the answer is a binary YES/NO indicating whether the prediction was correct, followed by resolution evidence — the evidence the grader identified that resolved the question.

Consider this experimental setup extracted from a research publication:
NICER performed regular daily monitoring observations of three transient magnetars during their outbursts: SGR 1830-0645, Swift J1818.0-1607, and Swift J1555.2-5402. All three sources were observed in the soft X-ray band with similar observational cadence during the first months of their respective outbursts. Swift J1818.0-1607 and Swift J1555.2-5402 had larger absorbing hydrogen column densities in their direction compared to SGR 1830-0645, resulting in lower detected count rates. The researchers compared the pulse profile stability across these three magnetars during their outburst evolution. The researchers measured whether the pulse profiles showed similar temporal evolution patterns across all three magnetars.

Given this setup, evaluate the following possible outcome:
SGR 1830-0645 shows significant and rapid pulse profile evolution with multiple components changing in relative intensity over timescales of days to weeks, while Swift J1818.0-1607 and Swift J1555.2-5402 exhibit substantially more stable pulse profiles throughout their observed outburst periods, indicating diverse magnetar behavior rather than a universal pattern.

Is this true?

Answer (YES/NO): YES